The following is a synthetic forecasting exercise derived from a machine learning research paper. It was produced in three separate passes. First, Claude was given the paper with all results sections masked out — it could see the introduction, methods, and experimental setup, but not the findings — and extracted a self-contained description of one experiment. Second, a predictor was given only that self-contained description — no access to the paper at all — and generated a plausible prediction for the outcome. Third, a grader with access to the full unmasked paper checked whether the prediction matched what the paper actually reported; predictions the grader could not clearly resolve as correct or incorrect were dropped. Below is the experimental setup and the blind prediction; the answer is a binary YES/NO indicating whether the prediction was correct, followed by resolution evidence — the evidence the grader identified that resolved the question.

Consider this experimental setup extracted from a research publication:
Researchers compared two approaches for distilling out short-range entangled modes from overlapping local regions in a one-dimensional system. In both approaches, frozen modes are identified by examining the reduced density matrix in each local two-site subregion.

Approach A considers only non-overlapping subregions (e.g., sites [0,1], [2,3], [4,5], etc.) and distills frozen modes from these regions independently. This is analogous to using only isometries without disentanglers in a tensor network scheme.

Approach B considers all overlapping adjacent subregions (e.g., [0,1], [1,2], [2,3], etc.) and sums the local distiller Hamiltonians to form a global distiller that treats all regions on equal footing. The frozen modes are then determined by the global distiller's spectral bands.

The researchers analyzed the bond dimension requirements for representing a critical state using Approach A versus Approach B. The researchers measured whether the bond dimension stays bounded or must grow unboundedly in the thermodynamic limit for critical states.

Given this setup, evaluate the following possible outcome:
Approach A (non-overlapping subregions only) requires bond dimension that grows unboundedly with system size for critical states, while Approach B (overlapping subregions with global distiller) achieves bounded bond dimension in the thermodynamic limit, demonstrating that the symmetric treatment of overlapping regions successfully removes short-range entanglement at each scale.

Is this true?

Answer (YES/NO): NO